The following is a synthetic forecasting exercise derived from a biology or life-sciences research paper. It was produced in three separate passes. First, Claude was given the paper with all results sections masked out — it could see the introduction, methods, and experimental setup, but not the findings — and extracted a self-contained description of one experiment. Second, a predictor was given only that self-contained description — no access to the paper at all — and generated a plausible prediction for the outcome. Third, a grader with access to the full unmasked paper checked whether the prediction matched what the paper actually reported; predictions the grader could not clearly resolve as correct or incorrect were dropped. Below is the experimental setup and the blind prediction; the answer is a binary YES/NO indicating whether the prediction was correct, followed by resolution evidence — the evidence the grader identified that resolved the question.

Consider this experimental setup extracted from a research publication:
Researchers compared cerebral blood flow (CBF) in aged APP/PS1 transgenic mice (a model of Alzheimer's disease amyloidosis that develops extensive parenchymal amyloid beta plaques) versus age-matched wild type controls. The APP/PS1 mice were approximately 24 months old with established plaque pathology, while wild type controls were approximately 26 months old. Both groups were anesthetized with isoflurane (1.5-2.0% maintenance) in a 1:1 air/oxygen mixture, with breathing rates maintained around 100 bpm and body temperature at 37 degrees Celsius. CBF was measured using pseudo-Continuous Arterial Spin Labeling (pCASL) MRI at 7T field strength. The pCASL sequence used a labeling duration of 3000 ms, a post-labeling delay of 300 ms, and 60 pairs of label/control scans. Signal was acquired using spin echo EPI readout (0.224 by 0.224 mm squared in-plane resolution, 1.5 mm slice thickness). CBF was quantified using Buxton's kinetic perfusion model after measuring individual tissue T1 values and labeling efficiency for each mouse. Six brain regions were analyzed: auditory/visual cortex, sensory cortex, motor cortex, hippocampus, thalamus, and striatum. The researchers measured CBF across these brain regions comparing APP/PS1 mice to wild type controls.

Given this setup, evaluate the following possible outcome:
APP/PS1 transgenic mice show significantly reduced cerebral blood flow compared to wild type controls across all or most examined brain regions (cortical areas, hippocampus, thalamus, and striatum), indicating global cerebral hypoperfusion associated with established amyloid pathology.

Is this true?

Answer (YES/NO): NO